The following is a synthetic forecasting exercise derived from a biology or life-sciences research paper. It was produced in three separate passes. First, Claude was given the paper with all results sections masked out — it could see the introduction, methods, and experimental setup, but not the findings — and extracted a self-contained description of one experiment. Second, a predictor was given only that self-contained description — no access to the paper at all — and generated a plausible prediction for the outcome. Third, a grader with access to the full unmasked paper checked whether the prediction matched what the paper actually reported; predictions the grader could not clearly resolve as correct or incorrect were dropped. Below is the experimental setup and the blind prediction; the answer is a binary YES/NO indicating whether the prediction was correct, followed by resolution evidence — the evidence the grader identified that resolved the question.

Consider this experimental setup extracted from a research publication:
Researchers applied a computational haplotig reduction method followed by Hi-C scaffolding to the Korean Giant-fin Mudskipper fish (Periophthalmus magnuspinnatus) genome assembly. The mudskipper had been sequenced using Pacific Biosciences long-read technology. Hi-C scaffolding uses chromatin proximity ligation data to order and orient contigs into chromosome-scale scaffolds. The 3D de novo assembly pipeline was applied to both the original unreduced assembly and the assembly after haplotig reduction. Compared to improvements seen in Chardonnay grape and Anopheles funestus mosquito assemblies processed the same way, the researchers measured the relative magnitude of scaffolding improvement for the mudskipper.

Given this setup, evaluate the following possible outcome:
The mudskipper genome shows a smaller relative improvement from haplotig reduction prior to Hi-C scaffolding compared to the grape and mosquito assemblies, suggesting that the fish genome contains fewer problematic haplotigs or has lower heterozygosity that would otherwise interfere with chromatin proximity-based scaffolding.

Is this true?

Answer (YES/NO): NO